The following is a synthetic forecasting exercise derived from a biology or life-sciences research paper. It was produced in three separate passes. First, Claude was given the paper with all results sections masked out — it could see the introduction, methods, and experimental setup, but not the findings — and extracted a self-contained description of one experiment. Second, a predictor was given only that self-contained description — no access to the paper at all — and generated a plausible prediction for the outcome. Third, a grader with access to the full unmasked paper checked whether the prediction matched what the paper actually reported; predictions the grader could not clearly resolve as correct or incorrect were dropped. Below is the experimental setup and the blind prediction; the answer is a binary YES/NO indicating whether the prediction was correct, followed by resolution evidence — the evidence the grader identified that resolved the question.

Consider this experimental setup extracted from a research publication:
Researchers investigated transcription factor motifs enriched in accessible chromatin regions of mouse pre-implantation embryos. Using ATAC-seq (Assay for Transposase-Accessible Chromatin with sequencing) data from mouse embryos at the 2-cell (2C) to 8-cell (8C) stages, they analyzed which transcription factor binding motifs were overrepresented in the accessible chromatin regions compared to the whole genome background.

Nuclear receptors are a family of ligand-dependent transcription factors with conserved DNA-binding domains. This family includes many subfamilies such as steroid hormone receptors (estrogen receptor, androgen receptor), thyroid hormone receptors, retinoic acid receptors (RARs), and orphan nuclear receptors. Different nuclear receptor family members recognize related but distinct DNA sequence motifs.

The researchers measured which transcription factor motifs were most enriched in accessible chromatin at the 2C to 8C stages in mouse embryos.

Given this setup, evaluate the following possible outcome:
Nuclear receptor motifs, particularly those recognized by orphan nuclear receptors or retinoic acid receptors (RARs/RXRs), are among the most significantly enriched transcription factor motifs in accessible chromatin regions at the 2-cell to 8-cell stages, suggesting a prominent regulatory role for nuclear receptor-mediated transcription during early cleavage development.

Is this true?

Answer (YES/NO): YES